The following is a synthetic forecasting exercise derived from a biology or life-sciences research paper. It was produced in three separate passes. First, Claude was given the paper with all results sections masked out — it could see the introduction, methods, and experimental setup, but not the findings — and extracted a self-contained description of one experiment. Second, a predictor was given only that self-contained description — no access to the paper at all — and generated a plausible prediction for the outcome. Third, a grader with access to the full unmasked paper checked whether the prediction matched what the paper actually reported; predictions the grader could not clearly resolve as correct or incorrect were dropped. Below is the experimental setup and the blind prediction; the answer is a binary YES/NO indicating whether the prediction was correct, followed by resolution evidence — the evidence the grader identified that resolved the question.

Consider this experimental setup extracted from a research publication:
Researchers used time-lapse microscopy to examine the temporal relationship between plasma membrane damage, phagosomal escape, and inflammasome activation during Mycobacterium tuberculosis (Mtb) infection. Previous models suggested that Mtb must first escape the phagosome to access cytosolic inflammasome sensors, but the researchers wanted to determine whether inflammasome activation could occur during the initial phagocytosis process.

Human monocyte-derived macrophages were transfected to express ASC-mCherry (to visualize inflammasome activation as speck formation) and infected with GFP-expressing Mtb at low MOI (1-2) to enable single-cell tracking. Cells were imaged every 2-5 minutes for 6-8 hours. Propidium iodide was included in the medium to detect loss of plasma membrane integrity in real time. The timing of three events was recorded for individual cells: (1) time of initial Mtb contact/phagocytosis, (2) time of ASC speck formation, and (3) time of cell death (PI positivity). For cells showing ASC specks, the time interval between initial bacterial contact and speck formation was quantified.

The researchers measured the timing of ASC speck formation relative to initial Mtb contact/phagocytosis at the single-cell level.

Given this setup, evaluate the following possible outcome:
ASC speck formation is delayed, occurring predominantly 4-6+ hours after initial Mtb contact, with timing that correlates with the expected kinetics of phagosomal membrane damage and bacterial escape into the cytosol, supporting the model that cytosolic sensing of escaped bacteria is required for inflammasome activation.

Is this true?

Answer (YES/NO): NO